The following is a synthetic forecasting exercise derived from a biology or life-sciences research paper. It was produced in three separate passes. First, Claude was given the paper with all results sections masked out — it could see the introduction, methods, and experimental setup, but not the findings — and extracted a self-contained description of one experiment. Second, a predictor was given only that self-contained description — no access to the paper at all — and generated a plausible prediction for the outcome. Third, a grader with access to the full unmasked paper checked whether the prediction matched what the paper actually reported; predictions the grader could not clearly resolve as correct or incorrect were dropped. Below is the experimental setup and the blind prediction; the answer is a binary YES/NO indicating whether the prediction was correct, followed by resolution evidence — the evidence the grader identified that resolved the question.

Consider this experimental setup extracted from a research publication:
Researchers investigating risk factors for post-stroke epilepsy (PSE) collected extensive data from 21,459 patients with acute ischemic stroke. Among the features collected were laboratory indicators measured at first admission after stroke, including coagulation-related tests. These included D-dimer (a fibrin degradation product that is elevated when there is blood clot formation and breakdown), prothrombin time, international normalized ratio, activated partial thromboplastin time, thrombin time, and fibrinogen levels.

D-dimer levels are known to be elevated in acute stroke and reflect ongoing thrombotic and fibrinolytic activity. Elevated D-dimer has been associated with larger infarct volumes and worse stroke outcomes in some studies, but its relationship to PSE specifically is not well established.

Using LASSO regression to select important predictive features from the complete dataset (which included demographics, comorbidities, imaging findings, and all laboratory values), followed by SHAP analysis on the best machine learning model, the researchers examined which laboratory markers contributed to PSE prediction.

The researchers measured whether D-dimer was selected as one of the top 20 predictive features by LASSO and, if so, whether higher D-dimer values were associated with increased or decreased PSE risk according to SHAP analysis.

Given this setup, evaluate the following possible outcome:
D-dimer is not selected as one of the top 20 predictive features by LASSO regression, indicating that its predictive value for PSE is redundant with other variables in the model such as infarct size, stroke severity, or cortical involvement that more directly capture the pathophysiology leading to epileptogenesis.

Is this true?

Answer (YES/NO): NO